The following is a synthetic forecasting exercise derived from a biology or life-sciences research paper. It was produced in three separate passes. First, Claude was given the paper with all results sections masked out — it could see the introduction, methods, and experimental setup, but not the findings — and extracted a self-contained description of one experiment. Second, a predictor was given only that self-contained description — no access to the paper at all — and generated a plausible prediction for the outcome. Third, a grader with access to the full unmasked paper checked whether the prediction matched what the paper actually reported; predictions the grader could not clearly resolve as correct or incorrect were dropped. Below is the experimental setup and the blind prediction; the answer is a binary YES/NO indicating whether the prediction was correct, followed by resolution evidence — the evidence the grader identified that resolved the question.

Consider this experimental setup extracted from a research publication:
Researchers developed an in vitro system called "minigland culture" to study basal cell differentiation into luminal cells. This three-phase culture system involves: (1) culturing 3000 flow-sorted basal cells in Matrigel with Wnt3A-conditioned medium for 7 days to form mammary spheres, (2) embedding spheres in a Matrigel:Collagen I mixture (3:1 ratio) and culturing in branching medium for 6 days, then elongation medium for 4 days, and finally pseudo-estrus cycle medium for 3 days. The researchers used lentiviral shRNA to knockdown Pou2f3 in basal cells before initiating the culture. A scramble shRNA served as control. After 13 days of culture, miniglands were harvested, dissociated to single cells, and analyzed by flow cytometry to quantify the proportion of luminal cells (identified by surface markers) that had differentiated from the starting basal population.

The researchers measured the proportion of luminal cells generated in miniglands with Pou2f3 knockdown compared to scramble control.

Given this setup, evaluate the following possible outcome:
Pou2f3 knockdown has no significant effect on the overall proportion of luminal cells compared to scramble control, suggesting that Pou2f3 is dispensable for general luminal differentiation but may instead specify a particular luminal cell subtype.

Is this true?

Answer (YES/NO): NO